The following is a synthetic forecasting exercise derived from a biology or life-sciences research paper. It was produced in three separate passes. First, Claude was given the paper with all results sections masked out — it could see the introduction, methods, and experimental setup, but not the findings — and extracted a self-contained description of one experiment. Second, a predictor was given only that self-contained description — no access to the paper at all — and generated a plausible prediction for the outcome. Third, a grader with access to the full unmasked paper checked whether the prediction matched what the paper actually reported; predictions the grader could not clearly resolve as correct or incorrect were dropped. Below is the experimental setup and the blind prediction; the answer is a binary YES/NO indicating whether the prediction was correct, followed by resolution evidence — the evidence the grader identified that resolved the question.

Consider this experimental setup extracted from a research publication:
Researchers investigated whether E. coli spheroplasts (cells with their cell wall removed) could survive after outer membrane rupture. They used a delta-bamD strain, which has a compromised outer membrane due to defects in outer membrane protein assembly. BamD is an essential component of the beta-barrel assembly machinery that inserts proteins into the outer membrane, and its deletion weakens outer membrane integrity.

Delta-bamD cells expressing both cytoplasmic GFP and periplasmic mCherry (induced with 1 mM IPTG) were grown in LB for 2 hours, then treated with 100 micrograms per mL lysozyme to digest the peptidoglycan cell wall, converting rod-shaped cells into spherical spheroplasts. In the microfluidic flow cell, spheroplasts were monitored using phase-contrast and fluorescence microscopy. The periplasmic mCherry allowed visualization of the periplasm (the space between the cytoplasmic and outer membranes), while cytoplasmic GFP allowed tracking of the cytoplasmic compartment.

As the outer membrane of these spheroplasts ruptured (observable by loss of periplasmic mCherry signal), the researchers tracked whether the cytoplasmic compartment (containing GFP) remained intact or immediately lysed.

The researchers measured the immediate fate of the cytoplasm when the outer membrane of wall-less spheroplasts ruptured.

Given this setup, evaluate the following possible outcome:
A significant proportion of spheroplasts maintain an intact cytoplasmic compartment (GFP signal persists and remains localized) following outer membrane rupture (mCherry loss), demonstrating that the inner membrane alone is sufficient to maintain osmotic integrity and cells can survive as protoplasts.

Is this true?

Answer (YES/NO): YES